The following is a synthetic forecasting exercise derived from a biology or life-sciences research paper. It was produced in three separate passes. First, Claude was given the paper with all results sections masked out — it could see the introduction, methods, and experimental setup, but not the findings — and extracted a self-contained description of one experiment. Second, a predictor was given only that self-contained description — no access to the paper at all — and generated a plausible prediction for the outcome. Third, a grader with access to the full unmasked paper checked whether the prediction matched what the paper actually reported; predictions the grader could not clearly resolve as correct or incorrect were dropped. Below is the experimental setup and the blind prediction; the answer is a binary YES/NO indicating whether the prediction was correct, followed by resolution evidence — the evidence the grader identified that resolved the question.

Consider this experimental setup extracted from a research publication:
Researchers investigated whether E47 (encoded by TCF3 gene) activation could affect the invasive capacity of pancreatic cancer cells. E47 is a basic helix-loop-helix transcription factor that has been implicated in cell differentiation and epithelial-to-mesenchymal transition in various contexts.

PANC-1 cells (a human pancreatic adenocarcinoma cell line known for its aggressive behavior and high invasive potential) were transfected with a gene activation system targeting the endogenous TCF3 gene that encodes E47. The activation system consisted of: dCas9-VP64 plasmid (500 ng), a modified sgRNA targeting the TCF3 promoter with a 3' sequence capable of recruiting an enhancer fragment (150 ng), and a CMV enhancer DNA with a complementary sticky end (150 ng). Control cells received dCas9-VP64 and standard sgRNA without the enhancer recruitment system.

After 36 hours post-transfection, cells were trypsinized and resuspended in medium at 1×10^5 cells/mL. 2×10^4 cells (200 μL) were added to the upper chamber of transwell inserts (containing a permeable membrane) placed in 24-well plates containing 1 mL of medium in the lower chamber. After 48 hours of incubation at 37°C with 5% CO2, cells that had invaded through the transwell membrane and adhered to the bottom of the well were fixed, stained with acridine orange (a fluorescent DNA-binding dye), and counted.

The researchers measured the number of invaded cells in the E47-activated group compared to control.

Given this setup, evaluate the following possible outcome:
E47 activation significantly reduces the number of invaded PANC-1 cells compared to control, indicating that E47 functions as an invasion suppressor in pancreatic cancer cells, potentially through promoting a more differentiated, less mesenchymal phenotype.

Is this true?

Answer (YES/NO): YES